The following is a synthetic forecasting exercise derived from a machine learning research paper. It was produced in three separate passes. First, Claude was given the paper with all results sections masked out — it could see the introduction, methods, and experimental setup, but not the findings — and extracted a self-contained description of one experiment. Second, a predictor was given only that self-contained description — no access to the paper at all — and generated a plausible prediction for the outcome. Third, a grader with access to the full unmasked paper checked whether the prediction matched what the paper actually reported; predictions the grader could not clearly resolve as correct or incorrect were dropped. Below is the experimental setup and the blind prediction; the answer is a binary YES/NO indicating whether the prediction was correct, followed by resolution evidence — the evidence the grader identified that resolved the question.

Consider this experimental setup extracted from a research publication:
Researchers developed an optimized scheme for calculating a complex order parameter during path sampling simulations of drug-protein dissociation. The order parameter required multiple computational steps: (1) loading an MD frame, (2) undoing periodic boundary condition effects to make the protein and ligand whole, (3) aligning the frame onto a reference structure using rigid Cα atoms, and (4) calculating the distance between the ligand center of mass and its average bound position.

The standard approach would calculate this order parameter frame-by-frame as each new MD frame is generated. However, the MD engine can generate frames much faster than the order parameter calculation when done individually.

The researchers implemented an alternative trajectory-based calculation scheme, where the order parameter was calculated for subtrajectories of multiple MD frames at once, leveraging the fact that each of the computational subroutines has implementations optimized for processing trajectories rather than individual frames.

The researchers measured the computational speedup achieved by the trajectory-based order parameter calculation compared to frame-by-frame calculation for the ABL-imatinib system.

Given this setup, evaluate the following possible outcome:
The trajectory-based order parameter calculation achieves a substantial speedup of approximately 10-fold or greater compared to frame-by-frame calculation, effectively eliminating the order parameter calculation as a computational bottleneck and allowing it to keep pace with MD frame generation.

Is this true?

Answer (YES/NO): YES